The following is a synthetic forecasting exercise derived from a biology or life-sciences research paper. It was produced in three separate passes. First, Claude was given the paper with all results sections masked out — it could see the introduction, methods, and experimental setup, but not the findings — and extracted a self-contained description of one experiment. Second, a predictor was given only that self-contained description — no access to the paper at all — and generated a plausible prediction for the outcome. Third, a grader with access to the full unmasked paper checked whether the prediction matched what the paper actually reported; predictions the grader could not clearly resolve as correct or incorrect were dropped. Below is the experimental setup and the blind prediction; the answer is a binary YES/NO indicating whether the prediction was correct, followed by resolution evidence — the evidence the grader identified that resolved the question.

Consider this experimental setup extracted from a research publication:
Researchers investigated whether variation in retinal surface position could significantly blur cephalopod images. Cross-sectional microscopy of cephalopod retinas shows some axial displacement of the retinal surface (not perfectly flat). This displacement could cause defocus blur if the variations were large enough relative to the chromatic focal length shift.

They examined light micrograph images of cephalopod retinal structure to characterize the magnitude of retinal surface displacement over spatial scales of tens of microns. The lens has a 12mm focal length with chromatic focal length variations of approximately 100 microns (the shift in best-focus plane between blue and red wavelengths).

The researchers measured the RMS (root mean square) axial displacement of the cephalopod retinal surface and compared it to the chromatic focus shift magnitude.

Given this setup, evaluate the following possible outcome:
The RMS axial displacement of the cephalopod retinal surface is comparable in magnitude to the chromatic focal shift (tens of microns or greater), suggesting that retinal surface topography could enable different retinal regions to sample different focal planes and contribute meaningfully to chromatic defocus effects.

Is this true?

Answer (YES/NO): NO